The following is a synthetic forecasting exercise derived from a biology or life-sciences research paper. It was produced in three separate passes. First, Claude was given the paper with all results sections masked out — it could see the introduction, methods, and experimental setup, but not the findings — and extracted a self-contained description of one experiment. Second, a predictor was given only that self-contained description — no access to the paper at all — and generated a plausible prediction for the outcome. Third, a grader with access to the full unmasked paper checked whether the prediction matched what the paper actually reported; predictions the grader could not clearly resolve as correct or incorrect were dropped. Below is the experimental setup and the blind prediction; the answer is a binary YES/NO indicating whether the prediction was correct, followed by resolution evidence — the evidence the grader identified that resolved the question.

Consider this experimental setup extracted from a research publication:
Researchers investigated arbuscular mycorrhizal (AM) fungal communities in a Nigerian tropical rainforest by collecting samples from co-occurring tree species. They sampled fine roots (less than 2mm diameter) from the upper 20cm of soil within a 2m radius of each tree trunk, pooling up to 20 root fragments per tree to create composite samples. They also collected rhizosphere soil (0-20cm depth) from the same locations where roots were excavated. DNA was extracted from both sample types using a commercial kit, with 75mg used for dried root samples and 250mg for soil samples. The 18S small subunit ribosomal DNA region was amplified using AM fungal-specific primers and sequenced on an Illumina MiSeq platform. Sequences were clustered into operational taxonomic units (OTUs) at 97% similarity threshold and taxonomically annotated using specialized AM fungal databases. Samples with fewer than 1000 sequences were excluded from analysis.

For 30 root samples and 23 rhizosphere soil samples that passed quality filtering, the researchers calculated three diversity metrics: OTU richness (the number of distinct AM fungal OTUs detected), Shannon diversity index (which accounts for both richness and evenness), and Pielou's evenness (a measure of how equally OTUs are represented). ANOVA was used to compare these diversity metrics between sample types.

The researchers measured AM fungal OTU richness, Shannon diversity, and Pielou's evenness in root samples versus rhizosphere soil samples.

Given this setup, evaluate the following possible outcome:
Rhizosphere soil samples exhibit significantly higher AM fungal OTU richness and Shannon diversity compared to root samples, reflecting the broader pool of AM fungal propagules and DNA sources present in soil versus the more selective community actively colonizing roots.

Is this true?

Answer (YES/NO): YES